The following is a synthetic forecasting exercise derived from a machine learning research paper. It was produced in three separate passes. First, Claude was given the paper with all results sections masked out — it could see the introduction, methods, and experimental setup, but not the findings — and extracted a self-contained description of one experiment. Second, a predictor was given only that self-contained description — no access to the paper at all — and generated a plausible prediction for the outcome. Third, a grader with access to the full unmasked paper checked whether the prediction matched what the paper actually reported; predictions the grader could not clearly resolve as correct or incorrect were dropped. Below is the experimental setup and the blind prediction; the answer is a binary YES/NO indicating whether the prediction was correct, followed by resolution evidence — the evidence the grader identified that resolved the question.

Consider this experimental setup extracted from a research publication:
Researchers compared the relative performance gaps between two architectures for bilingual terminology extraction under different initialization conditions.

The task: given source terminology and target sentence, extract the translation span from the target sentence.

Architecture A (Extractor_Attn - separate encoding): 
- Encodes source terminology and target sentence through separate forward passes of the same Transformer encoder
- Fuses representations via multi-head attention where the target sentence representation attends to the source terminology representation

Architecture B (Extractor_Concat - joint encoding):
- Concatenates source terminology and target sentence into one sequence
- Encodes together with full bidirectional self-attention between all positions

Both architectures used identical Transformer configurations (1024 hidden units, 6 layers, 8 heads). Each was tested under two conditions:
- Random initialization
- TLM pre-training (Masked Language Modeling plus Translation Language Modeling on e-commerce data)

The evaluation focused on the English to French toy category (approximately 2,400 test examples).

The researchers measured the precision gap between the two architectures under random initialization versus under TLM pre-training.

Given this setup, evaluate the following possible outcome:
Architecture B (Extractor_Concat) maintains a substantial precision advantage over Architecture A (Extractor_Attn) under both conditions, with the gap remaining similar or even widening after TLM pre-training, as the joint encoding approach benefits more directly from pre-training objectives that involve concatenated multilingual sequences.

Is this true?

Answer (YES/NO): YES